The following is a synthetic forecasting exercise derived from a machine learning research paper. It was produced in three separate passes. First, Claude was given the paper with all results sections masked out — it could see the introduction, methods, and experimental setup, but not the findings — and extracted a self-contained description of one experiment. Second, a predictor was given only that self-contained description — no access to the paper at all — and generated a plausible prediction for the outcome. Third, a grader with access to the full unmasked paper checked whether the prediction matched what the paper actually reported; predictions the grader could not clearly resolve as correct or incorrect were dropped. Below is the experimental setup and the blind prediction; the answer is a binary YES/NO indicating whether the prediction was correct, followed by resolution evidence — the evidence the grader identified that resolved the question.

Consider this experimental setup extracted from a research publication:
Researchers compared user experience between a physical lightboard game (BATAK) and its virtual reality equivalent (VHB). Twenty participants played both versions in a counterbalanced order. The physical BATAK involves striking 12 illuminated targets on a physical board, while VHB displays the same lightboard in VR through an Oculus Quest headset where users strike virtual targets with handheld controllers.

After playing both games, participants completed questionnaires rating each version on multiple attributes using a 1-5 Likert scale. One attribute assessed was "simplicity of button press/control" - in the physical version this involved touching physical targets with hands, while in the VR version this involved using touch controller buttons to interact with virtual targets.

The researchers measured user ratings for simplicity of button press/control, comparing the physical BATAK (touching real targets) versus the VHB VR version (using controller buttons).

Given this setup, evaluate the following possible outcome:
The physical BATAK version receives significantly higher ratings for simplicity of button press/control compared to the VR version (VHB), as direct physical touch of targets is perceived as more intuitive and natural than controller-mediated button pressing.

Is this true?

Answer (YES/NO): YES